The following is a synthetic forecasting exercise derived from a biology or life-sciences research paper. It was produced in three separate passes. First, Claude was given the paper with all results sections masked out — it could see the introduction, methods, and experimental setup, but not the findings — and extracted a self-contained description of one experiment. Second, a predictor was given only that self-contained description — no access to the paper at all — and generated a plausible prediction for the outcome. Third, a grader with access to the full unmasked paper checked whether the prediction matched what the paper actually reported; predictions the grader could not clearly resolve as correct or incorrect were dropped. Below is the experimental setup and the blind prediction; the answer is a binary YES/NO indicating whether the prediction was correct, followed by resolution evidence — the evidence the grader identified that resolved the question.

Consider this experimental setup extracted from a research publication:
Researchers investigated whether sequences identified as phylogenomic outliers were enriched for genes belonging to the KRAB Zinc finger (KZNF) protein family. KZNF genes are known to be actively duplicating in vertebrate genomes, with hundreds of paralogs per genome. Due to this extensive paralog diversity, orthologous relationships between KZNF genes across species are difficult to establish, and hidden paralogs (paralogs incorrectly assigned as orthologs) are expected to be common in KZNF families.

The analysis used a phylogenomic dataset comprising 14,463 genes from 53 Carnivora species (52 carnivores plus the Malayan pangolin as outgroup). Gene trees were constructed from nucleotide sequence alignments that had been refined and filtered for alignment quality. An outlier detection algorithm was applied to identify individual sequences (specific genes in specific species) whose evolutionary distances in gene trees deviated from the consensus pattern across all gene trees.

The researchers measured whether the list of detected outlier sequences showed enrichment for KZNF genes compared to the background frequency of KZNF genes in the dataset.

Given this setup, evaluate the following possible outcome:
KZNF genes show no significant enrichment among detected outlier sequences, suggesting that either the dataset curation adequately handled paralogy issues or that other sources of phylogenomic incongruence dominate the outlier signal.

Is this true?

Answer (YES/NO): NO